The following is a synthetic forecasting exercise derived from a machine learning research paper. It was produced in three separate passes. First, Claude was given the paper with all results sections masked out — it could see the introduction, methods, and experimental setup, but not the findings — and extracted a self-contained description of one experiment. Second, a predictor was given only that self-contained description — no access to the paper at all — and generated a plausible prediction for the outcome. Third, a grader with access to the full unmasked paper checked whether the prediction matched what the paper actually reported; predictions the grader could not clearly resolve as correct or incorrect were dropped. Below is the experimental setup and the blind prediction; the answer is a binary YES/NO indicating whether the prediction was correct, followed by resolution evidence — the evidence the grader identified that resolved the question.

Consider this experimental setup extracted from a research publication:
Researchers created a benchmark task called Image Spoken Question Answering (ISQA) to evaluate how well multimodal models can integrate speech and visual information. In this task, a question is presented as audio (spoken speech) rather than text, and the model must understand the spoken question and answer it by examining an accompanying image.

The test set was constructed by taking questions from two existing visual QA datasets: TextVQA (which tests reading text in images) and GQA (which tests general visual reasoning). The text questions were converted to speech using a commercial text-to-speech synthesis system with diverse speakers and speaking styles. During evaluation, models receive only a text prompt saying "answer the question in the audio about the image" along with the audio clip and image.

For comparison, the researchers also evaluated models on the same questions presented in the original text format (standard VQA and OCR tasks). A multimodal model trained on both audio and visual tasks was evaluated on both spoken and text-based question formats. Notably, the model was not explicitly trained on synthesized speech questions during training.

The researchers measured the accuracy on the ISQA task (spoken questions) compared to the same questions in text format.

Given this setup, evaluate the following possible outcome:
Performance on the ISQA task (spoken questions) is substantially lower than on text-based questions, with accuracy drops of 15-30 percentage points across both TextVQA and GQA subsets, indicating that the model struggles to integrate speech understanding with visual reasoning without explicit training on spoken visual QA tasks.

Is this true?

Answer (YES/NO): NO